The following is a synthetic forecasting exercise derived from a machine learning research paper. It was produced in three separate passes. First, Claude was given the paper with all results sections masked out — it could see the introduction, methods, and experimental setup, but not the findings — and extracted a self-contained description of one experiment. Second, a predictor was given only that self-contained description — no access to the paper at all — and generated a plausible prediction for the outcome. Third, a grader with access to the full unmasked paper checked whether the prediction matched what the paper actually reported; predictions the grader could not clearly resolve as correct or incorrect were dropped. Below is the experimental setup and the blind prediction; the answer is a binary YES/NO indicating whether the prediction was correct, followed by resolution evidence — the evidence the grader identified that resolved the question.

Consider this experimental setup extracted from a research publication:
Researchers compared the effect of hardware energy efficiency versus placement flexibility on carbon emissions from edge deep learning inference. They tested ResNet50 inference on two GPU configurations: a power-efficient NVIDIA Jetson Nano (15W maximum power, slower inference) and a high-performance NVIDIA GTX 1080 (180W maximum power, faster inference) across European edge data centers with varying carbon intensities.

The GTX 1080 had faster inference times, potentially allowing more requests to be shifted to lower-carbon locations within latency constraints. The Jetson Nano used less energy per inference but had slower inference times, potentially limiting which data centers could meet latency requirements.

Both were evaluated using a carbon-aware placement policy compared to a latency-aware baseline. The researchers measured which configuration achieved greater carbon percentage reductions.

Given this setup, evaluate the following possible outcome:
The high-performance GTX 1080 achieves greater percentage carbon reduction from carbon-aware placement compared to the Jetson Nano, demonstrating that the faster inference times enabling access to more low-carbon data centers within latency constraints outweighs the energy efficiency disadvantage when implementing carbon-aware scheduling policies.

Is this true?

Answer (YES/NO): YES